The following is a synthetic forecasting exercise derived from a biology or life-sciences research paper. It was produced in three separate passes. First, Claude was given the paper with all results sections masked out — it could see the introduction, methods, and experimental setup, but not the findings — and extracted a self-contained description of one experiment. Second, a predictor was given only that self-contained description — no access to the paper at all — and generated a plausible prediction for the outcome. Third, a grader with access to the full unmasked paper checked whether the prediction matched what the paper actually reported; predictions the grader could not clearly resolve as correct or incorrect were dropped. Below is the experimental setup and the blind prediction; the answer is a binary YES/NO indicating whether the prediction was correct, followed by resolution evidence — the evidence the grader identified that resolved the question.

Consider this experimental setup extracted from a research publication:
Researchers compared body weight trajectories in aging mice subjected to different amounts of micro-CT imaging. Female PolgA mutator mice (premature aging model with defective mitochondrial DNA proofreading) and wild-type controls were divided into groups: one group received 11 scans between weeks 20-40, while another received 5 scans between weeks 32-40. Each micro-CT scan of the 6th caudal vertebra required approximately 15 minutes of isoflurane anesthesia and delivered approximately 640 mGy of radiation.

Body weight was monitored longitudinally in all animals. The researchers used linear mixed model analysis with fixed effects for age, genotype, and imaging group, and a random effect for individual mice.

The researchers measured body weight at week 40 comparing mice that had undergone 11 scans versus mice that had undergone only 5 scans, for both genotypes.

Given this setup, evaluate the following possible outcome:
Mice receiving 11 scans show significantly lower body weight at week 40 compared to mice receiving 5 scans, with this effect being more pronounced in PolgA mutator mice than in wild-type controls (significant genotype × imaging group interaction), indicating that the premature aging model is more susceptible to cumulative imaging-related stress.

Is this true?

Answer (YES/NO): NO